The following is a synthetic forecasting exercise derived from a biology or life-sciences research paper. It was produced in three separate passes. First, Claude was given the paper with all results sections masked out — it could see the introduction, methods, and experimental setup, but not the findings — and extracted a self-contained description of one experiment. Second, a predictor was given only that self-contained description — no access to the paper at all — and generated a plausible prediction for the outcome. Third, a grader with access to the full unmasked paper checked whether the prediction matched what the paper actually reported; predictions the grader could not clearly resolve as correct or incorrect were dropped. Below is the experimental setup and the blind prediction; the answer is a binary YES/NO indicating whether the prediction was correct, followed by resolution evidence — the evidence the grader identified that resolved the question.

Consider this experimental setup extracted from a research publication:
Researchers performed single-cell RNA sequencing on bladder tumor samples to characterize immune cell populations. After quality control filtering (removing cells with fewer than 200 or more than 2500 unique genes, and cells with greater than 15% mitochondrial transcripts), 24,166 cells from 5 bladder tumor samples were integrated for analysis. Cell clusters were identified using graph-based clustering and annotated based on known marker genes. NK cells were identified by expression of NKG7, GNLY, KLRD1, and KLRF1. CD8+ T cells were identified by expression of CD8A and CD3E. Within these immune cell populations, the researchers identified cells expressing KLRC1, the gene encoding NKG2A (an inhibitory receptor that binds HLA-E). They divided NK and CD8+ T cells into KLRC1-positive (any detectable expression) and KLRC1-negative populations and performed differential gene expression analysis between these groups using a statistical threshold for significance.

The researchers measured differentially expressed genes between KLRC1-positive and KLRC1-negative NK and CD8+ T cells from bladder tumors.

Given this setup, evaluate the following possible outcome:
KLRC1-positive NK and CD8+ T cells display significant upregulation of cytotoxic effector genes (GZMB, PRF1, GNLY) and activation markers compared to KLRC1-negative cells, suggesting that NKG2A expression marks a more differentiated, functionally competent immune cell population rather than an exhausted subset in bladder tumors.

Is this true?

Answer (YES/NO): NO